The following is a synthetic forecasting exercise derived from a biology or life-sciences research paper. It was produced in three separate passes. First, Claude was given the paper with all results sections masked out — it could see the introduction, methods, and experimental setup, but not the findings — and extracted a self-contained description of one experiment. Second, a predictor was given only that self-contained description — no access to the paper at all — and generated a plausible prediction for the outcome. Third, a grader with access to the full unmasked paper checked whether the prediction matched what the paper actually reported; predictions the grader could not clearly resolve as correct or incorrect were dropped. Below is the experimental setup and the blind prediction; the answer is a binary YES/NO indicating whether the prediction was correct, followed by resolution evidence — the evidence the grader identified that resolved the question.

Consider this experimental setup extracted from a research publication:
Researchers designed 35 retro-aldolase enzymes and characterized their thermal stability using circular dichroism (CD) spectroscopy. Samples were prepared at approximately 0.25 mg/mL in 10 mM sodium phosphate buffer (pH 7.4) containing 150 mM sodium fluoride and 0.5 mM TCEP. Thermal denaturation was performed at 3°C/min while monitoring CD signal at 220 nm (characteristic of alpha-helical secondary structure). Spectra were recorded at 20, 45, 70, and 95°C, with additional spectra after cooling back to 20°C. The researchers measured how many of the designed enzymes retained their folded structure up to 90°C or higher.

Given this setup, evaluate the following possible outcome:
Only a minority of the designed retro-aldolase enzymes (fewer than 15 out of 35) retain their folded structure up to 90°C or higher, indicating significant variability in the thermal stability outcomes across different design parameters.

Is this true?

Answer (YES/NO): NO